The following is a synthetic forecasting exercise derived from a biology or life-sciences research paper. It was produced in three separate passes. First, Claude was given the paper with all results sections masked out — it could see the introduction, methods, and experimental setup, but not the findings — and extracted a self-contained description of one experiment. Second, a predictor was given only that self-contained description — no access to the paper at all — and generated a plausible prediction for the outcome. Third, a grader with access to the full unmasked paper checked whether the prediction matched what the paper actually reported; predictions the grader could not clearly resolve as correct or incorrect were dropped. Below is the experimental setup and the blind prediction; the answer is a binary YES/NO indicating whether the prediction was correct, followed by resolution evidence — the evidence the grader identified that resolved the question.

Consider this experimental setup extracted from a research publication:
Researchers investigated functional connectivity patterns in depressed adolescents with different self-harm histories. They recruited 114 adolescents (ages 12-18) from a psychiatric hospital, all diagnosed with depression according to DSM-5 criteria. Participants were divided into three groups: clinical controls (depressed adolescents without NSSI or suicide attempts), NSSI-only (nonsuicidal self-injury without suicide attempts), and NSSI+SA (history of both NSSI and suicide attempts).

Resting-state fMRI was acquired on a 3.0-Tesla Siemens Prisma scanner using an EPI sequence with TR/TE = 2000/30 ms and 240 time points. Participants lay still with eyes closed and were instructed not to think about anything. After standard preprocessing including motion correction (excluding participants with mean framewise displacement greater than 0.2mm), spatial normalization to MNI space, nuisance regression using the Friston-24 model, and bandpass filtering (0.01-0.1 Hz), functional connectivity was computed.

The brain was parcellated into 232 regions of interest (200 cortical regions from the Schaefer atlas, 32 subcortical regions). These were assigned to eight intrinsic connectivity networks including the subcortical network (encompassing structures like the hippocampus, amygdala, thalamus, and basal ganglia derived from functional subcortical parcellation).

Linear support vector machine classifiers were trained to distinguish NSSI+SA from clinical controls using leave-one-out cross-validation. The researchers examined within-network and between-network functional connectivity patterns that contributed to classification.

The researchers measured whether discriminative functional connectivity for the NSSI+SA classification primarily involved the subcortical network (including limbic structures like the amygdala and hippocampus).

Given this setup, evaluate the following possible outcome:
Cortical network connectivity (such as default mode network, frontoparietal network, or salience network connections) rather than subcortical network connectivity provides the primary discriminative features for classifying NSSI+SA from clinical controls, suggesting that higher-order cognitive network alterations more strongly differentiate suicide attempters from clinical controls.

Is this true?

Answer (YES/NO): YES